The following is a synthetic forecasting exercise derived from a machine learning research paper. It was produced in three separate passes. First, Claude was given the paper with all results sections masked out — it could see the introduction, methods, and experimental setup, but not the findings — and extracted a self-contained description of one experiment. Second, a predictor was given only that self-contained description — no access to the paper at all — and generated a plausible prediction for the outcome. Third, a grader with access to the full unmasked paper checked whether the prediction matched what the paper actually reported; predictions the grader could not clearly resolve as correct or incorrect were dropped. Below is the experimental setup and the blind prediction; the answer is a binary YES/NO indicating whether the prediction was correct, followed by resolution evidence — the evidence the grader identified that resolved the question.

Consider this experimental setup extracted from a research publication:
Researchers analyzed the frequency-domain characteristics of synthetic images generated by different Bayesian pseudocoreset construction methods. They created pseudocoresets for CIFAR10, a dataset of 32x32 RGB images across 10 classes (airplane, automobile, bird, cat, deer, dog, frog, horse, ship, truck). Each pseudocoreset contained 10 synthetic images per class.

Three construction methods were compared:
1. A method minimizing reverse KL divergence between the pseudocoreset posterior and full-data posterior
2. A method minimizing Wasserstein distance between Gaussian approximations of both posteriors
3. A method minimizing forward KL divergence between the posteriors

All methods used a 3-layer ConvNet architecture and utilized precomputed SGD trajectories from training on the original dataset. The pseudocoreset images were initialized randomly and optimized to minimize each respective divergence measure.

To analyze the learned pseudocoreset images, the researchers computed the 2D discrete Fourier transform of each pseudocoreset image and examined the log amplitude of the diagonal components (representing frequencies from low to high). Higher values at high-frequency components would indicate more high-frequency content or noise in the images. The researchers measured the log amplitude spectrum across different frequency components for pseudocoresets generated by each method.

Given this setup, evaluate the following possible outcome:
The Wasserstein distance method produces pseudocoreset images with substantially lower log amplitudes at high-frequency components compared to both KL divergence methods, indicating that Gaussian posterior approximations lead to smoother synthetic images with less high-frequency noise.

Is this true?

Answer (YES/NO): NO